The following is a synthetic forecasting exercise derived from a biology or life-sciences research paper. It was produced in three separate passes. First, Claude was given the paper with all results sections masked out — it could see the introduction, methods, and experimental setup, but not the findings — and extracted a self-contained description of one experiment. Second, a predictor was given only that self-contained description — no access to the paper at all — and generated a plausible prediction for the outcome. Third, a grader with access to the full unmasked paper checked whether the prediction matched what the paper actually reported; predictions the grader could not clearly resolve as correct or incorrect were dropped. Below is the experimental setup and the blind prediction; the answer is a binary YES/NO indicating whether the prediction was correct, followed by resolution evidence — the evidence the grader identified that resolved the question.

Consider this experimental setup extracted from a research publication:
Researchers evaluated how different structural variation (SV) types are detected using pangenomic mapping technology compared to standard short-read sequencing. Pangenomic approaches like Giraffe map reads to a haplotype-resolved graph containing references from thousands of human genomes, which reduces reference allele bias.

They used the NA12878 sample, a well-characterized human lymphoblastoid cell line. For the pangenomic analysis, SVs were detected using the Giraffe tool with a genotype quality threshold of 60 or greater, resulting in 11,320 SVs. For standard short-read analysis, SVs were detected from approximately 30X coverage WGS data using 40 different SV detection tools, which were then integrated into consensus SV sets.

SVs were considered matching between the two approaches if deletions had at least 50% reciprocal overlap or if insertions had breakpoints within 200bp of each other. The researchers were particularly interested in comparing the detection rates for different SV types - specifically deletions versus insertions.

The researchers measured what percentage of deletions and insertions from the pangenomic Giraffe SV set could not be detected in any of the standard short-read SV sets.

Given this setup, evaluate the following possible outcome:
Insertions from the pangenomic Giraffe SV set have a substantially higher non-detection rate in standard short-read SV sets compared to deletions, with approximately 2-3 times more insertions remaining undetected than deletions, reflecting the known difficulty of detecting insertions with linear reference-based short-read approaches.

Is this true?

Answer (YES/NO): NO